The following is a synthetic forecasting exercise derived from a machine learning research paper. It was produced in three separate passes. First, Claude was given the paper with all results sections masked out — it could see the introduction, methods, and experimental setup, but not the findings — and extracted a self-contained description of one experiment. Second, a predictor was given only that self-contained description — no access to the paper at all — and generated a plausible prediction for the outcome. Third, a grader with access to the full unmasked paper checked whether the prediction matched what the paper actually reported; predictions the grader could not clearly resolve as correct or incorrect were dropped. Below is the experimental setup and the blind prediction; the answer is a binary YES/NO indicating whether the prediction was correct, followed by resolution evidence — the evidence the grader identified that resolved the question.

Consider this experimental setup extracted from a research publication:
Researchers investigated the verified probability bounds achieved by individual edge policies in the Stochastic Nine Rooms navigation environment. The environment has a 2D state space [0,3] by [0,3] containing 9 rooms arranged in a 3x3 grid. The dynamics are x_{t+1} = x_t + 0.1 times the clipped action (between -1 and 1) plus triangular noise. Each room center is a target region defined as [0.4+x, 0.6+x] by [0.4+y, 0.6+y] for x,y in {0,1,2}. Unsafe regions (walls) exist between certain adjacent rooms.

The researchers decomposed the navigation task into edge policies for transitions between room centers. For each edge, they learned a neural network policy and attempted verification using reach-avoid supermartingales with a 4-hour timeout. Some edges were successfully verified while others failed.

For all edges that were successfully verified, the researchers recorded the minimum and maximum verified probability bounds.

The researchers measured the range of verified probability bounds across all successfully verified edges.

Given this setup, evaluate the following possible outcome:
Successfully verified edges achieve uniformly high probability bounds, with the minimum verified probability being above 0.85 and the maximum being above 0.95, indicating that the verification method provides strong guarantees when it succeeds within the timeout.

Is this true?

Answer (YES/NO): NO